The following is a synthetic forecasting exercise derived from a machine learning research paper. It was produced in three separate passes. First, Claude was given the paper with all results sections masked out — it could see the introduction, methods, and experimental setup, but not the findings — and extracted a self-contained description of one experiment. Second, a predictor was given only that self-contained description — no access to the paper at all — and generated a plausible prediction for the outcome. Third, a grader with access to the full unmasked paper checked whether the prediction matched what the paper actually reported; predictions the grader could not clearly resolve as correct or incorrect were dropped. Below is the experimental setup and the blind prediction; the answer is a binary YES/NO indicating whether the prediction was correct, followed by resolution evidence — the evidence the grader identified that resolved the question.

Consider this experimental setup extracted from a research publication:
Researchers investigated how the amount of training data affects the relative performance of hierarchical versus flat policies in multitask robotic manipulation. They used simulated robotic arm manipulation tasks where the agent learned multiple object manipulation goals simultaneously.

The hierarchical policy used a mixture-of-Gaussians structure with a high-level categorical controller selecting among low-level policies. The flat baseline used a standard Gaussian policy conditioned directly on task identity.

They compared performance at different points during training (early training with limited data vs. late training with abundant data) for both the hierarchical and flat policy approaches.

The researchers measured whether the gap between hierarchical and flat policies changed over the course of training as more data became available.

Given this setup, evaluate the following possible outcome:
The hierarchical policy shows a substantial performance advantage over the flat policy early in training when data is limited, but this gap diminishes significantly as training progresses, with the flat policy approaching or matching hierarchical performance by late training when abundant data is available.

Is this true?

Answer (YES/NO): NO